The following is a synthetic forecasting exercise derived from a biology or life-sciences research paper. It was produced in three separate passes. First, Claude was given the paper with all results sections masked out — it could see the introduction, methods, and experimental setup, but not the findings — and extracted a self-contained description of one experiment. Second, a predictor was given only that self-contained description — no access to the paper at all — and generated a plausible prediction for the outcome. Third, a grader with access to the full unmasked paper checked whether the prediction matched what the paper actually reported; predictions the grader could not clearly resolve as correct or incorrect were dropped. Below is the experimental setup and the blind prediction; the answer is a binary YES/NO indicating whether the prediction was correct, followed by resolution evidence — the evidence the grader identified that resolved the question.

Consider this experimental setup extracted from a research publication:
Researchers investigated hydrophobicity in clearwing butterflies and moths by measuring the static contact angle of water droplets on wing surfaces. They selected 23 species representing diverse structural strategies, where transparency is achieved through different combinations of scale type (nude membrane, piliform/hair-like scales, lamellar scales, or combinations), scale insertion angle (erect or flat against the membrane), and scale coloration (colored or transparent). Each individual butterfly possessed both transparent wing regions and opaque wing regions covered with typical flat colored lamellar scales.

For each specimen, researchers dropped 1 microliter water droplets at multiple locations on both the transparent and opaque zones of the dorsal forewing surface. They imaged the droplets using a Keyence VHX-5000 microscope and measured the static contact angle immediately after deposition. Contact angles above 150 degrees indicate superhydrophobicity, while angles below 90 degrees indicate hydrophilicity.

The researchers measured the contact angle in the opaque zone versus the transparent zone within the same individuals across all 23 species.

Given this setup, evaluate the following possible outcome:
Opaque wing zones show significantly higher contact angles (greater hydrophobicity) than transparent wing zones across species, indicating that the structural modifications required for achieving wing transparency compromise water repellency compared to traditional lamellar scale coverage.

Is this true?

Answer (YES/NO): YES